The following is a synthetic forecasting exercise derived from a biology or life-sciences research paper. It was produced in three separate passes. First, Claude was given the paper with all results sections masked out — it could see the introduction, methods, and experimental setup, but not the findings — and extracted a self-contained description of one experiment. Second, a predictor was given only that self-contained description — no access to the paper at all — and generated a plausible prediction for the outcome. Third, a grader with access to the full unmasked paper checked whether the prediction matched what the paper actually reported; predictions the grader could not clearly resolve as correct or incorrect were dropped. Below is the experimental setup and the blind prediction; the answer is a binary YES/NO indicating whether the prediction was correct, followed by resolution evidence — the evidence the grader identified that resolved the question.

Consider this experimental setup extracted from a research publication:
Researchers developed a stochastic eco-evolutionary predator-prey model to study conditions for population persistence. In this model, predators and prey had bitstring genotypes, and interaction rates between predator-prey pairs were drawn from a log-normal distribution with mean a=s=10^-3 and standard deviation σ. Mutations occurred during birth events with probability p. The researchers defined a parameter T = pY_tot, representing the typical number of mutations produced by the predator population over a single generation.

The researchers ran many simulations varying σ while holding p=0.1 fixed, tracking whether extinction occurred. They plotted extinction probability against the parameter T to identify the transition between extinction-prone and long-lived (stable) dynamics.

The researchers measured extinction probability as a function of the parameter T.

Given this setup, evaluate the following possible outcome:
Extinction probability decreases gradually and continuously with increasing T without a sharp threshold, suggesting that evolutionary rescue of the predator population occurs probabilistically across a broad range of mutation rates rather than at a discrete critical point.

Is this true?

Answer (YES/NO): NO